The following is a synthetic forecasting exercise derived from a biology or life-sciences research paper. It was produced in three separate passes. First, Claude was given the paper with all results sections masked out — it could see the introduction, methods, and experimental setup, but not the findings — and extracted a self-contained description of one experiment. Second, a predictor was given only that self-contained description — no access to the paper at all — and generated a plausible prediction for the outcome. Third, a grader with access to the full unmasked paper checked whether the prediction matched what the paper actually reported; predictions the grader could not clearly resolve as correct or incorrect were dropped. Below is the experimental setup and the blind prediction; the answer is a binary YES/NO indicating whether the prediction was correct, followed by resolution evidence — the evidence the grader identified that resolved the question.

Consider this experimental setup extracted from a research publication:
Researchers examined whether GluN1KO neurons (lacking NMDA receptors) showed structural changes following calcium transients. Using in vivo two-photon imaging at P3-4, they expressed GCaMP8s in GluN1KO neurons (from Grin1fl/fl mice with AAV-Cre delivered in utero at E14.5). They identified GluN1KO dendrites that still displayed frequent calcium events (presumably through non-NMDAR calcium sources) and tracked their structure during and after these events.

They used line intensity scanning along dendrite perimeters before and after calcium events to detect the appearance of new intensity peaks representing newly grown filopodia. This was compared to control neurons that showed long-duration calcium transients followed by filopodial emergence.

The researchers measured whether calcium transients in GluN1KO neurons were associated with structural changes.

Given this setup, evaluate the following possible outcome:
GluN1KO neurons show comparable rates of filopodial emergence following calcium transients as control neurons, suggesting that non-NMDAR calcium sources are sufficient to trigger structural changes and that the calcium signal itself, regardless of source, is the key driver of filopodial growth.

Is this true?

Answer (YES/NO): NO